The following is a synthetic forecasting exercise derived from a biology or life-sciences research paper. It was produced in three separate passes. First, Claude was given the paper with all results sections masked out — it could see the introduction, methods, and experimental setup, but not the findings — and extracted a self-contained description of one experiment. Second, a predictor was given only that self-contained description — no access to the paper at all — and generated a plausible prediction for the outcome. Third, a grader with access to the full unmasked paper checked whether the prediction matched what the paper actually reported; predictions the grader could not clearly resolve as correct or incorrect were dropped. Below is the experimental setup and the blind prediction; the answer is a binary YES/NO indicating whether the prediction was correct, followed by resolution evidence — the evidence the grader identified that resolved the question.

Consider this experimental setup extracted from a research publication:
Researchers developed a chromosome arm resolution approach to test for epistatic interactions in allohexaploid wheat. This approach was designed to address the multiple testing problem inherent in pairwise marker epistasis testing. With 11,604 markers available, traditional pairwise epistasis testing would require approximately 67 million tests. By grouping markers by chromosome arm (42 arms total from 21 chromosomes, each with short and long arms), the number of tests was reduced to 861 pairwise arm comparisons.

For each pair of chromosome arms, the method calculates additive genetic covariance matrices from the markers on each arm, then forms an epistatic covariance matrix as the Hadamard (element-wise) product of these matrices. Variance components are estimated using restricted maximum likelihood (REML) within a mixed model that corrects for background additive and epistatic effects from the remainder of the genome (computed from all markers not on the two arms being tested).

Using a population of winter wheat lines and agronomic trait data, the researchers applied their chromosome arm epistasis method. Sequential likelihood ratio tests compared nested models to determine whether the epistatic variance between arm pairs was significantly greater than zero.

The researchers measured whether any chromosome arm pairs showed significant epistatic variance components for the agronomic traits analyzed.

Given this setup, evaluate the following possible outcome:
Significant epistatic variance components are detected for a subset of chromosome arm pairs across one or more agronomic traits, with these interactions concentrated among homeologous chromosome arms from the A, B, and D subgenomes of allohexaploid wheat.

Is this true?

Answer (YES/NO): NO